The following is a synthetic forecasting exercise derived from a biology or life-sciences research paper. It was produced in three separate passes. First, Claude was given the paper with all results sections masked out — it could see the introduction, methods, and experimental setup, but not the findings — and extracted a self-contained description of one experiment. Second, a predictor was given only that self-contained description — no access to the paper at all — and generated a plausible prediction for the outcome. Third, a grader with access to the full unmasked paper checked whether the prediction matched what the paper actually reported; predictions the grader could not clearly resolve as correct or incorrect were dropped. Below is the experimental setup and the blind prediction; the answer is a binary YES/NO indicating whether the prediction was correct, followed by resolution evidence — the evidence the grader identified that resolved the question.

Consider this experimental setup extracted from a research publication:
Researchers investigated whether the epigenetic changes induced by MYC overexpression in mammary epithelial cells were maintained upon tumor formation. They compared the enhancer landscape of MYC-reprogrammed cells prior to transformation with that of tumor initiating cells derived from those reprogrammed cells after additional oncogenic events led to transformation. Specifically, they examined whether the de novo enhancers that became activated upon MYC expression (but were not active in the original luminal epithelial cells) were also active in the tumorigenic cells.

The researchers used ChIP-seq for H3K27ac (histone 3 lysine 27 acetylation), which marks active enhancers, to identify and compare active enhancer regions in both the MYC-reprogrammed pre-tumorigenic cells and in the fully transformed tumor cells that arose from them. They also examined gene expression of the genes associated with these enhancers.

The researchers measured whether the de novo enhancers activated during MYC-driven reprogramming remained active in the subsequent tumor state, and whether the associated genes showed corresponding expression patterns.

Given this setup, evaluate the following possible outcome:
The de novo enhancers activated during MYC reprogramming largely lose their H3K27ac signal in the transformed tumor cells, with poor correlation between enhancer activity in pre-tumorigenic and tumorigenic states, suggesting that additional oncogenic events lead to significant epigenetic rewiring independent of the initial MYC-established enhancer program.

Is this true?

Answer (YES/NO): NO